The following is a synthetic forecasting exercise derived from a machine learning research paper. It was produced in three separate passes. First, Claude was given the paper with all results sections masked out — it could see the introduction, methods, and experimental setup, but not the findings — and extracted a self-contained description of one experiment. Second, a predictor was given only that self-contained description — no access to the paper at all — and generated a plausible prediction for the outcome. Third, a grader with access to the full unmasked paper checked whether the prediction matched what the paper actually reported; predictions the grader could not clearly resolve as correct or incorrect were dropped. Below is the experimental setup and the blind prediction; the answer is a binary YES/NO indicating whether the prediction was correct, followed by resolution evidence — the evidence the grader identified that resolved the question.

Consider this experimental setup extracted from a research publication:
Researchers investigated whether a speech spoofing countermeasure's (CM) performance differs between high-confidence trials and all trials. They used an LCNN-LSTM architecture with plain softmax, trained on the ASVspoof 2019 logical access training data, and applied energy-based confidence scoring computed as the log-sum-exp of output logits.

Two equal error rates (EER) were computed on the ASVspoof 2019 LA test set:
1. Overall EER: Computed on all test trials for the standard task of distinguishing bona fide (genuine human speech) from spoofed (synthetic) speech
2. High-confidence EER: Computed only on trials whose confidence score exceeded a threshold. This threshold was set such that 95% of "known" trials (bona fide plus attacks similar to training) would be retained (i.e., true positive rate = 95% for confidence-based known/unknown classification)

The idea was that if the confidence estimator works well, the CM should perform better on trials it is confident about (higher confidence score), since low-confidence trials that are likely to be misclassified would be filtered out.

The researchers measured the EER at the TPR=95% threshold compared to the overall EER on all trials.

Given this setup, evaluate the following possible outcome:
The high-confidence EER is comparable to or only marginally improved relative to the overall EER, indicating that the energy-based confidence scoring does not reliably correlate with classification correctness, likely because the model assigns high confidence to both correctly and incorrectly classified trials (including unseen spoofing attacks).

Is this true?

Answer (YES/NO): NO